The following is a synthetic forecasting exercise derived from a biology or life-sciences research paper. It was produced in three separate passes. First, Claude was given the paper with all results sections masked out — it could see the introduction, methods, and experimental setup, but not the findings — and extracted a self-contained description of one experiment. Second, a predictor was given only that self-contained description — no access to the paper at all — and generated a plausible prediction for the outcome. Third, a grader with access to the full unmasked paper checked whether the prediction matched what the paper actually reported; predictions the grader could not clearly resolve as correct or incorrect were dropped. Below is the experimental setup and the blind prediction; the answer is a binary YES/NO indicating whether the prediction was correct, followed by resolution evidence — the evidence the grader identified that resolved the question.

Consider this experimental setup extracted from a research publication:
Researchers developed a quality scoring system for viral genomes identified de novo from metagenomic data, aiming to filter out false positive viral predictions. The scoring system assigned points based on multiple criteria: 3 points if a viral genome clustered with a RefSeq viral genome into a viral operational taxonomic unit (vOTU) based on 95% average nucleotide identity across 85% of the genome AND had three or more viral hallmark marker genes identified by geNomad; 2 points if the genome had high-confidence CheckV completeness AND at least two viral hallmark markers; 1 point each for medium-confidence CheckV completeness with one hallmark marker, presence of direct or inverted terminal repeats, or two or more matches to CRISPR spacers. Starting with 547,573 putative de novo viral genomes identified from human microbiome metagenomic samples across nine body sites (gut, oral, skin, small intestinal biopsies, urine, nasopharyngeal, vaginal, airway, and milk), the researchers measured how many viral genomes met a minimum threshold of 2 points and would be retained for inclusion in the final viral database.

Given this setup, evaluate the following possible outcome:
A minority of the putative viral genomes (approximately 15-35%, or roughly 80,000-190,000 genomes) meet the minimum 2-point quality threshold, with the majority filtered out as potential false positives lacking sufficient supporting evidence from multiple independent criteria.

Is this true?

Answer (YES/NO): NO